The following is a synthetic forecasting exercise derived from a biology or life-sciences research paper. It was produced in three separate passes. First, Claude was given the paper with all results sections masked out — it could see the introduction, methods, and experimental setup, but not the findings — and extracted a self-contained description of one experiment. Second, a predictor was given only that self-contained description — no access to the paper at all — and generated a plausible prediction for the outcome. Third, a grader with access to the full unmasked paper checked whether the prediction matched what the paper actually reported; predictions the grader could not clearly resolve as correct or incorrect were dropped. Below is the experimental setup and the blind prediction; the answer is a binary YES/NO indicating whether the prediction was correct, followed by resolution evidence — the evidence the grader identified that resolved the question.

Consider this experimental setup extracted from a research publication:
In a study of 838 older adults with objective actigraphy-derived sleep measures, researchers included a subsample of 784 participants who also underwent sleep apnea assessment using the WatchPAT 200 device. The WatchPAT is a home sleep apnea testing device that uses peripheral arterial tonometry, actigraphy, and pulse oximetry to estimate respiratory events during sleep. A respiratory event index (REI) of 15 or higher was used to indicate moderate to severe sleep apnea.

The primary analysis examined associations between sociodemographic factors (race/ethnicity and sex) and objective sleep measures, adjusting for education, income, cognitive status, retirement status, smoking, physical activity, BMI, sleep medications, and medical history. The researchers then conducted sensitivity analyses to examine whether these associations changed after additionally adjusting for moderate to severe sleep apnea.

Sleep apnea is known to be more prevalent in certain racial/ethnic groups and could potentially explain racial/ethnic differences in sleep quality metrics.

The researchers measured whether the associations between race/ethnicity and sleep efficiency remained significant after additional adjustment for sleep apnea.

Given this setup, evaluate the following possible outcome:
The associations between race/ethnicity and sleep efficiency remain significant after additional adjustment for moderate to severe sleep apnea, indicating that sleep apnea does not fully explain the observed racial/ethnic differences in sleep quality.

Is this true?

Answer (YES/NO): YES